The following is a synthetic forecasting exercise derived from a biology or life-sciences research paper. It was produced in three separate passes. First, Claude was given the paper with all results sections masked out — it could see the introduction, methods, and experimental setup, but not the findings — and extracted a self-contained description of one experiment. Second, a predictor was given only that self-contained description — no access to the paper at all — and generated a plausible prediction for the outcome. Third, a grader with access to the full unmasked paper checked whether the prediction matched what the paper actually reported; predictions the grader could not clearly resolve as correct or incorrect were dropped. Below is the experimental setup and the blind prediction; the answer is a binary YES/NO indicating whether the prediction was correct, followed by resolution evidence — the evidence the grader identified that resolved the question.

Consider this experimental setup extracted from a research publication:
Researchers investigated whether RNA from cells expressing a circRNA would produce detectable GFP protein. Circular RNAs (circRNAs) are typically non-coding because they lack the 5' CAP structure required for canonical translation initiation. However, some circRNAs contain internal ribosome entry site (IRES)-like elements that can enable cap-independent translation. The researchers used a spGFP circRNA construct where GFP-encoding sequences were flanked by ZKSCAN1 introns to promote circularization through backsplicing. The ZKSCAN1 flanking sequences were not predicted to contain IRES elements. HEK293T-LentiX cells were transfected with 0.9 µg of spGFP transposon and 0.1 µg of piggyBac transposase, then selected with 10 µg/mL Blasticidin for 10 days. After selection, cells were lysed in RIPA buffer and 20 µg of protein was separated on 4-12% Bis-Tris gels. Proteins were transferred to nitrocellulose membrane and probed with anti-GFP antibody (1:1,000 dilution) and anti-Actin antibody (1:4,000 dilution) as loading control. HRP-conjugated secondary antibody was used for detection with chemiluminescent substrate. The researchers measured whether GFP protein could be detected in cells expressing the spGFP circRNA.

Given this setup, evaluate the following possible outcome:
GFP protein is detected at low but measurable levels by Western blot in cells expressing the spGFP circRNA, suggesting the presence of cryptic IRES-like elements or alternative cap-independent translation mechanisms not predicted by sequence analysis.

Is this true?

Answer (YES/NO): NO